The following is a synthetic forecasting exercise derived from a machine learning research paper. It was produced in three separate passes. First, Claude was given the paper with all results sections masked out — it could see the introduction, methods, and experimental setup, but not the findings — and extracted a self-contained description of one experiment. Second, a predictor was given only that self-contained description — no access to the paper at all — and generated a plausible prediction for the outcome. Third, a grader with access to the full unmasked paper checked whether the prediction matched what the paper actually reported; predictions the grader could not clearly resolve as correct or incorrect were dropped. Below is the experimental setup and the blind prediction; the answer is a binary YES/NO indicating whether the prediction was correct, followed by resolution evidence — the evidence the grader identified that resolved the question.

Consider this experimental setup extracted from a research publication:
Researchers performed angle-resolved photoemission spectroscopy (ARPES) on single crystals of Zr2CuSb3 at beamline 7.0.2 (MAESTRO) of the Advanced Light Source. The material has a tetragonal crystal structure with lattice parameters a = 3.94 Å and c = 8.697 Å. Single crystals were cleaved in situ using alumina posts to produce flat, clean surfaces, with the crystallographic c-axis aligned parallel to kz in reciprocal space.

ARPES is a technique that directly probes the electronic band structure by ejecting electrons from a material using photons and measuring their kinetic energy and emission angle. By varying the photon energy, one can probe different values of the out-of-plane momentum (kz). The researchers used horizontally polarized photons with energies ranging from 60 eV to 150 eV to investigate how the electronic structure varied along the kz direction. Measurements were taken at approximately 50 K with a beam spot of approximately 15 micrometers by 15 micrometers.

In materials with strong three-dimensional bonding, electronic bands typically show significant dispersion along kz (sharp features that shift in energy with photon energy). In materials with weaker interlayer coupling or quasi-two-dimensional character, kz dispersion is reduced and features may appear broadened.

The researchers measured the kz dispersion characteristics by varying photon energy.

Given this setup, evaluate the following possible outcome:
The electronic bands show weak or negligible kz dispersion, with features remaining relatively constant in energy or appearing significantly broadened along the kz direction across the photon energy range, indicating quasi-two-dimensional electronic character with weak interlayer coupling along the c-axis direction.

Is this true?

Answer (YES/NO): YES